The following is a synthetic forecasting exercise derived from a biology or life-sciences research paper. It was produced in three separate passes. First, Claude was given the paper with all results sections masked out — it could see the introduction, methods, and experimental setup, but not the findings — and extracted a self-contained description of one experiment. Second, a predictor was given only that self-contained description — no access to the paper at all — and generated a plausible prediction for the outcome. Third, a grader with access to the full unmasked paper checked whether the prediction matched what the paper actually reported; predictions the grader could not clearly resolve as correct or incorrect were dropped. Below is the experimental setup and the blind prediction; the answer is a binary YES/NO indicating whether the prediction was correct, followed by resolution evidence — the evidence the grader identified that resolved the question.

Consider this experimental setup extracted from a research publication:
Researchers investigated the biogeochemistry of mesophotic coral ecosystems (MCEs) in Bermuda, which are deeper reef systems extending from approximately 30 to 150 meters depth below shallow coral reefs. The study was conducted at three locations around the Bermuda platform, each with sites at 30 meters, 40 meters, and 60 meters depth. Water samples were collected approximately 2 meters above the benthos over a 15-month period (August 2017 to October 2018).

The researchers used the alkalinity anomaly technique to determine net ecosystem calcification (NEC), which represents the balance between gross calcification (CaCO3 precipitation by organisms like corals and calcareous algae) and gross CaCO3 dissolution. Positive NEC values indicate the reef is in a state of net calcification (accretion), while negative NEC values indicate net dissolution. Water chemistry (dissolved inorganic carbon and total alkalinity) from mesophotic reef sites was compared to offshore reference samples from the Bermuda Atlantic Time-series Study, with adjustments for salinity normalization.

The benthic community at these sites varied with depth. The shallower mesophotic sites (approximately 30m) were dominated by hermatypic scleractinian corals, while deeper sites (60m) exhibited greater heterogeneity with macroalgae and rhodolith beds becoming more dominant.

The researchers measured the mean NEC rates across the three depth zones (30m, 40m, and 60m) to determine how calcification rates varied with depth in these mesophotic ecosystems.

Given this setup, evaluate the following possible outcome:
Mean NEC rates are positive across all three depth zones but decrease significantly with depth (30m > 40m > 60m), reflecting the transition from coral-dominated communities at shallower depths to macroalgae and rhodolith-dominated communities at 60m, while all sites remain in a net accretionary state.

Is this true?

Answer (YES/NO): YES